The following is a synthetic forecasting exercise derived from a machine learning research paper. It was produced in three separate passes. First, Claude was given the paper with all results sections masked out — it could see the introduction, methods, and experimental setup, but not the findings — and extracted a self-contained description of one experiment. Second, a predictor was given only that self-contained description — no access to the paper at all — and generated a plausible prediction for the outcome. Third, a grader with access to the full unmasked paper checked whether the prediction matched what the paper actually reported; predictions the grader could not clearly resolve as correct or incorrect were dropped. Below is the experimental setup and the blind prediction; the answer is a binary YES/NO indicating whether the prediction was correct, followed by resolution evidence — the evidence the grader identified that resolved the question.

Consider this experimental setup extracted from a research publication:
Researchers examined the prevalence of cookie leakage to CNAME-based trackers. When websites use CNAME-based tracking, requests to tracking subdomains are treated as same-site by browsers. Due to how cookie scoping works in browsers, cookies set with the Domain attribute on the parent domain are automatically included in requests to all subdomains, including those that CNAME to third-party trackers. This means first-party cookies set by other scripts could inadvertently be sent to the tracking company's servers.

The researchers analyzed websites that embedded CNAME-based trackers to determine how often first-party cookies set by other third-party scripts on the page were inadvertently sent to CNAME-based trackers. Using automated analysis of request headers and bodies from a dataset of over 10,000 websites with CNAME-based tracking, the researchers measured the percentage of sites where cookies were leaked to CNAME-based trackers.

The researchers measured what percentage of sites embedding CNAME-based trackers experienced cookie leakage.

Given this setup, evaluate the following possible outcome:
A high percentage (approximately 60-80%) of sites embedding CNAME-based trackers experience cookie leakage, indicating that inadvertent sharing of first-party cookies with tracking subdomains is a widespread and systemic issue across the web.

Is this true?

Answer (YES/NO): NO